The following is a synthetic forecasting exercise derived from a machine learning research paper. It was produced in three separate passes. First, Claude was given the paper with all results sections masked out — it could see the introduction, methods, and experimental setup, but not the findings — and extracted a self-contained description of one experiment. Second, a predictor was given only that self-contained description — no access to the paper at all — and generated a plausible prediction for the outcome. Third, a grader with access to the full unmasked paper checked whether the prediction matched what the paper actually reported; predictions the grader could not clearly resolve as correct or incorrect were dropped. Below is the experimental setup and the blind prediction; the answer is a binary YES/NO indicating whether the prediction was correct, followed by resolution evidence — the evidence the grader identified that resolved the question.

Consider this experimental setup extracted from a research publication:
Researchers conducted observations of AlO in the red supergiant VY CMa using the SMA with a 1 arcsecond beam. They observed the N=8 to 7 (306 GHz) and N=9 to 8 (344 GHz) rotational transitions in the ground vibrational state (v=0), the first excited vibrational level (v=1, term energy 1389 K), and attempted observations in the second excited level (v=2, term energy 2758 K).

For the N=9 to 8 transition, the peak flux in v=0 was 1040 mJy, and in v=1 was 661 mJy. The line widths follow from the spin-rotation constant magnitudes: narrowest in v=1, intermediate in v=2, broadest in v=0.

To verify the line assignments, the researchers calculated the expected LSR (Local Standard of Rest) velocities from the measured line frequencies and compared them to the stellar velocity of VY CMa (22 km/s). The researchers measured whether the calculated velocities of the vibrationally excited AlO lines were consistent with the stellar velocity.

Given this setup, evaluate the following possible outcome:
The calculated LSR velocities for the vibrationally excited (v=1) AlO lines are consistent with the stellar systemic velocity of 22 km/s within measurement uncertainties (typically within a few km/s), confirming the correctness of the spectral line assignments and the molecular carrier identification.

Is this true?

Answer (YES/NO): YES